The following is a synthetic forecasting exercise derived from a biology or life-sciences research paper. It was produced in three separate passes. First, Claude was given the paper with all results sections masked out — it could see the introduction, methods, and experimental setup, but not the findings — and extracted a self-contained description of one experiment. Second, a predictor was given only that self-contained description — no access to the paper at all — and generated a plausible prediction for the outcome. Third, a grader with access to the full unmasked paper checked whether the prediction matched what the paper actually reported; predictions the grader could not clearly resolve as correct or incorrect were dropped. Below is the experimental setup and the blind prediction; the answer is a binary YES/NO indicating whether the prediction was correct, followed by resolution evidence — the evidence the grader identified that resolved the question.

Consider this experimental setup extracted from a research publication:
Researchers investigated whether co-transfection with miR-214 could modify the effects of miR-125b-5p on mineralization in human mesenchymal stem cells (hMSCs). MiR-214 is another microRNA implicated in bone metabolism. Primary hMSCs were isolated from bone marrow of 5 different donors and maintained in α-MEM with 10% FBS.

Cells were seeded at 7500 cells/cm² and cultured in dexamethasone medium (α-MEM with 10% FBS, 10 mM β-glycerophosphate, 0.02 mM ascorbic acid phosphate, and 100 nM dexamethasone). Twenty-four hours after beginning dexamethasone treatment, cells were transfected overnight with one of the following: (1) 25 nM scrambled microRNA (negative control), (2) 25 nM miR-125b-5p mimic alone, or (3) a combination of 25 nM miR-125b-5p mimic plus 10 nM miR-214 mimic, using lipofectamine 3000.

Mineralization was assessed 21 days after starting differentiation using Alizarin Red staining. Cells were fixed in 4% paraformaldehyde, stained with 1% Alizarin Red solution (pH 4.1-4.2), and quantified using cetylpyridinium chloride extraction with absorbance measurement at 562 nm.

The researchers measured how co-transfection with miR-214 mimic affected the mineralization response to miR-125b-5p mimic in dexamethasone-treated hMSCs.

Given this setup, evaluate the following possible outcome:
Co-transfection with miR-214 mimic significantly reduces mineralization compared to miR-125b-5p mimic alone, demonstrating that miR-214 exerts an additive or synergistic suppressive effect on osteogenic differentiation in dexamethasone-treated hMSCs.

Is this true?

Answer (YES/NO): NO